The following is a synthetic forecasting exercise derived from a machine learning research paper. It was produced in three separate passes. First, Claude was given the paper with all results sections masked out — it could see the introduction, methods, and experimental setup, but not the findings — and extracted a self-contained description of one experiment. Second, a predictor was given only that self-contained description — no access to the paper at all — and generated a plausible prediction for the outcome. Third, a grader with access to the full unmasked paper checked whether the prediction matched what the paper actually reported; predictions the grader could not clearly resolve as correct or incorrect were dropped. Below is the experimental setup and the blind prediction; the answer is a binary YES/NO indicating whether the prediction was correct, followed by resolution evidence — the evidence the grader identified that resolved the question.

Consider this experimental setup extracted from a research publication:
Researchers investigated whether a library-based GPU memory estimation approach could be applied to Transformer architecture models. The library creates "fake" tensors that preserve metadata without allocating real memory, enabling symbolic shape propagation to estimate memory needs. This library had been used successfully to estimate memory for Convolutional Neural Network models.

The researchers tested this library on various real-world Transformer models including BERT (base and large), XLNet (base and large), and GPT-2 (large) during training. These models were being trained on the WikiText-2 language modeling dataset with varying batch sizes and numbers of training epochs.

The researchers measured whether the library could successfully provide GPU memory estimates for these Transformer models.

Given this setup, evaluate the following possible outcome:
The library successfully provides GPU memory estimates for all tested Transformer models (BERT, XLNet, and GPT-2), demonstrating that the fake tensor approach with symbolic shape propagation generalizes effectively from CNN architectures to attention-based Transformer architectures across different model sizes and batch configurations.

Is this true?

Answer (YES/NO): NO